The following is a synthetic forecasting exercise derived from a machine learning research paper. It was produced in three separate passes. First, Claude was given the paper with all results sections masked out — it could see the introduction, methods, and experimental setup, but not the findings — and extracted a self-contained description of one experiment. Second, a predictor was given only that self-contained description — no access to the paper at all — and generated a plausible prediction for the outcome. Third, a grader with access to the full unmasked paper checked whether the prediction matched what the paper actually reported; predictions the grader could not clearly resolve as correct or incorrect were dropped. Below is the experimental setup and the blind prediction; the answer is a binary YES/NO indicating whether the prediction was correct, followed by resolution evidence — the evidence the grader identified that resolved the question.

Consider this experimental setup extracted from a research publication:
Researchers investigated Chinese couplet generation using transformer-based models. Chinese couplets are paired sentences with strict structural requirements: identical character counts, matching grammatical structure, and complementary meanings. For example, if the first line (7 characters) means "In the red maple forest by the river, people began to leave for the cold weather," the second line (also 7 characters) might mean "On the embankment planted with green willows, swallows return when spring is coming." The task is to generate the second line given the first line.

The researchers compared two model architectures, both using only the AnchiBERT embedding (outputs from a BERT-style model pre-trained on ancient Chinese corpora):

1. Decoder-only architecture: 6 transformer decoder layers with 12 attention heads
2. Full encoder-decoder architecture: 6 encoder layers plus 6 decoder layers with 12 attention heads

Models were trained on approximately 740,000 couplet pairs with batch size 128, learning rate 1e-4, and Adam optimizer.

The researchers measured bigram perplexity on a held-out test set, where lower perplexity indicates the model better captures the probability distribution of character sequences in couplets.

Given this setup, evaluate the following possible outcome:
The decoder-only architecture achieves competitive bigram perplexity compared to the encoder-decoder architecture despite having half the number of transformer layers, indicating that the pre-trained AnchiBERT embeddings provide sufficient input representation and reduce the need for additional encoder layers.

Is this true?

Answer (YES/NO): YES